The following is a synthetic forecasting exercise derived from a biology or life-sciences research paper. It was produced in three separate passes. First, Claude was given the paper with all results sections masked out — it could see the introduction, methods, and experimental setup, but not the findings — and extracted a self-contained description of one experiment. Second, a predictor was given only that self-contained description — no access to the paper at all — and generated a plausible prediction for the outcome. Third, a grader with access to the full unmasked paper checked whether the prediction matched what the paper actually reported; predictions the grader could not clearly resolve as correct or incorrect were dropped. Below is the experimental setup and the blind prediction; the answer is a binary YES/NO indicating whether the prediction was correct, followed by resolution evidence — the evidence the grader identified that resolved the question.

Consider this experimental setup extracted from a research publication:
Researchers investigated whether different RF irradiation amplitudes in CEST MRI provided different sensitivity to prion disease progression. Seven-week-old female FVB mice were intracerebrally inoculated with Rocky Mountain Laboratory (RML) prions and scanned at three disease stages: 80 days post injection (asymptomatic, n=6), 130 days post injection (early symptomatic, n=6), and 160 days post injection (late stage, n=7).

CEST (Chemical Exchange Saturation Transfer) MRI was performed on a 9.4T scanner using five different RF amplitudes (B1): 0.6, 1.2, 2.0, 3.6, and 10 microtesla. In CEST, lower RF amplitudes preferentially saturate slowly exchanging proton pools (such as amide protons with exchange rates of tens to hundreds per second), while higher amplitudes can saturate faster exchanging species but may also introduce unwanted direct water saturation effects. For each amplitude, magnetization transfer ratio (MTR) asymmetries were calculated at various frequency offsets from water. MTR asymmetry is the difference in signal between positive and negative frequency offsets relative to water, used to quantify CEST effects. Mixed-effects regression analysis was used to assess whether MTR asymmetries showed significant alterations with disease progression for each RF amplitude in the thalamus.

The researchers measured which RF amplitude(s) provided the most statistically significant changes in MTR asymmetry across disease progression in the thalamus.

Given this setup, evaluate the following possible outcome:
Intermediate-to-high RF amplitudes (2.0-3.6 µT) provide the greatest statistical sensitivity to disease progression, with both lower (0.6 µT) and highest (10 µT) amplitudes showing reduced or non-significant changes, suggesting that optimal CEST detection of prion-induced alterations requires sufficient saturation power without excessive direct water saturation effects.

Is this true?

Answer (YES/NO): NO